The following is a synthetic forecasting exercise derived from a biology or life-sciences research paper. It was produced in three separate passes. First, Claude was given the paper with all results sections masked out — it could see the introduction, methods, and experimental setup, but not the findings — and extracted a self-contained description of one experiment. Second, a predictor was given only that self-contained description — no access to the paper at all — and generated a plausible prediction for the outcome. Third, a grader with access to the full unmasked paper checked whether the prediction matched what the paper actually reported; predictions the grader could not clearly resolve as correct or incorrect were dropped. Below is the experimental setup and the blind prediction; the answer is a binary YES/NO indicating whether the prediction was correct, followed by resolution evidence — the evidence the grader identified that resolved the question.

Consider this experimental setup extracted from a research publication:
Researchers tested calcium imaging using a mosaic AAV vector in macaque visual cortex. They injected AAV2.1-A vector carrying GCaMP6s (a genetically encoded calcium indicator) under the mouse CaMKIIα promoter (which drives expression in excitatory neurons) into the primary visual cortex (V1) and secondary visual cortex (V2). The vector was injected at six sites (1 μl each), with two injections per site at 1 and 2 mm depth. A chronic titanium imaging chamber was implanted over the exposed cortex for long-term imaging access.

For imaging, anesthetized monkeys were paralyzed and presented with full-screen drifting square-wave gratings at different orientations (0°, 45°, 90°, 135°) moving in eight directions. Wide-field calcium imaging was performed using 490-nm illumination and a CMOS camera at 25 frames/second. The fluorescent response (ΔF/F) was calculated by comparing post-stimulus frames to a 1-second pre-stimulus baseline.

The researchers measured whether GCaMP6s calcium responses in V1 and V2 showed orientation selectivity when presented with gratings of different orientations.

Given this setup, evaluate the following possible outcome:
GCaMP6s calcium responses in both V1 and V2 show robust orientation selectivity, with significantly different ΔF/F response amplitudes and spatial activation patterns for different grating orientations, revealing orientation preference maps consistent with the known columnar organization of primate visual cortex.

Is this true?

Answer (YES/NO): YES